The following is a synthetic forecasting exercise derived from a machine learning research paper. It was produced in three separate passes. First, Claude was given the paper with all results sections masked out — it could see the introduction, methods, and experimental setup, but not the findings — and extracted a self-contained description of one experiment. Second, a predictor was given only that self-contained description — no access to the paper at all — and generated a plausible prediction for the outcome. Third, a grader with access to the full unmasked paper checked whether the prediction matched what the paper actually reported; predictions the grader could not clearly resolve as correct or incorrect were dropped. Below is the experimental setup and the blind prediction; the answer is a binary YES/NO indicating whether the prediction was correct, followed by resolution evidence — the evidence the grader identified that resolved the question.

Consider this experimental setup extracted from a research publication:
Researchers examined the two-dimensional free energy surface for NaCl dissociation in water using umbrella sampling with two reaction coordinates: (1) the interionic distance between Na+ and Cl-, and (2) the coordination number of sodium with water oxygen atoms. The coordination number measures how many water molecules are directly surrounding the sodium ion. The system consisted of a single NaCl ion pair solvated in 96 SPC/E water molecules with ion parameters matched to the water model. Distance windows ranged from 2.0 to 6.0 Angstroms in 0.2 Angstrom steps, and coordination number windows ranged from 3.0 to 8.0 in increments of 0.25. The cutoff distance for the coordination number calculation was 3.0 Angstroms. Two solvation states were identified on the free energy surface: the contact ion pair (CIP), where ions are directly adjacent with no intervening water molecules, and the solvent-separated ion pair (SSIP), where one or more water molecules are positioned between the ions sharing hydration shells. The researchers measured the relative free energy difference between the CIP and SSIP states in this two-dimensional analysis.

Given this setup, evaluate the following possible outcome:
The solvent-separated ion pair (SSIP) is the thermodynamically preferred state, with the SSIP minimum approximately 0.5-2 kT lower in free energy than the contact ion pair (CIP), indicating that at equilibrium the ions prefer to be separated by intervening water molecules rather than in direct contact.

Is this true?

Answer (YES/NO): NO